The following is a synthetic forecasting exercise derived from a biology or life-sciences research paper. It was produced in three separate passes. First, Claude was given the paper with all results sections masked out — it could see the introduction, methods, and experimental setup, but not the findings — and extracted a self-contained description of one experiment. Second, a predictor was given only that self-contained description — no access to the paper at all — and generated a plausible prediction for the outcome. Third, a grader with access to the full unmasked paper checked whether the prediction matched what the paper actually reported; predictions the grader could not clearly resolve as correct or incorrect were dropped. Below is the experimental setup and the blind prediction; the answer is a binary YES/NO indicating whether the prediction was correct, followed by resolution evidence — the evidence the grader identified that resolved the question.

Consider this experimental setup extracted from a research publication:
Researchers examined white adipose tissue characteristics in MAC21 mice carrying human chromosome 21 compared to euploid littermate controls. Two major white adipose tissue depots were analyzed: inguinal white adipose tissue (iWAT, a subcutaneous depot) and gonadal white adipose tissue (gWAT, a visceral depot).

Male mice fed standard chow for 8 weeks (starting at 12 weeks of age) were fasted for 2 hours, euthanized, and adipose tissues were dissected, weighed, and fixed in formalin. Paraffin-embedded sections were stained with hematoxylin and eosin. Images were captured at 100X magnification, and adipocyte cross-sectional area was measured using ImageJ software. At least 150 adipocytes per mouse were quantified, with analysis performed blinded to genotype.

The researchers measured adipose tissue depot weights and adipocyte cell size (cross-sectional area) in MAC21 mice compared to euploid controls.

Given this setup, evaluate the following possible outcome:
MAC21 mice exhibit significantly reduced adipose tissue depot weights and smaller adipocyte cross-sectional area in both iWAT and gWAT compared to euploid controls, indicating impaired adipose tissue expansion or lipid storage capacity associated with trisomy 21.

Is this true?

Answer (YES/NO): NO